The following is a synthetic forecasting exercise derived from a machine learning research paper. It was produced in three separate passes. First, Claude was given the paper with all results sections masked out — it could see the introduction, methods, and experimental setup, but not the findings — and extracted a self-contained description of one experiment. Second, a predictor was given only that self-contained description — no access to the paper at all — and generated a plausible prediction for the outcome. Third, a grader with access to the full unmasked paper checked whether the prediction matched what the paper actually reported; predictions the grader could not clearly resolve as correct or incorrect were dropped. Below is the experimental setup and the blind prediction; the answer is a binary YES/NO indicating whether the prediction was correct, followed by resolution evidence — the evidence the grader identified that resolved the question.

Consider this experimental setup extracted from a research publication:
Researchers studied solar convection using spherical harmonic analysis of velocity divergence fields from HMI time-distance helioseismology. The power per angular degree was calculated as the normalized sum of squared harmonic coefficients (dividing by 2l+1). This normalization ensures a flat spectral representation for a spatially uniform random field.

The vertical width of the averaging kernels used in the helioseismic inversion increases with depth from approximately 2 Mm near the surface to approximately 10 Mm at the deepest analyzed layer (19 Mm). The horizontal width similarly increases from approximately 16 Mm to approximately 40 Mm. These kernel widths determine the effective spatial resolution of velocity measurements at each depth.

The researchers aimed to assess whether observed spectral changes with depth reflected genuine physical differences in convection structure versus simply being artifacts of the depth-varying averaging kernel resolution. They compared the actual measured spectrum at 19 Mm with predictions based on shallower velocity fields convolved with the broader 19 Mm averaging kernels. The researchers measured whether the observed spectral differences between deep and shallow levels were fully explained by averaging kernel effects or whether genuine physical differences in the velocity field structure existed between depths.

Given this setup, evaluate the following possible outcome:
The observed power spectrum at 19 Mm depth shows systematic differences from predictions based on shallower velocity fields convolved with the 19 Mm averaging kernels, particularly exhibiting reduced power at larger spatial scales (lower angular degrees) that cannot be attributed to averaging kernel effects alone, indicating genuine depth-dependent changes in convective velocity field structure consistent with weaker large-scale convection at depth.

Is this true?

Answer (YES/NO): NO